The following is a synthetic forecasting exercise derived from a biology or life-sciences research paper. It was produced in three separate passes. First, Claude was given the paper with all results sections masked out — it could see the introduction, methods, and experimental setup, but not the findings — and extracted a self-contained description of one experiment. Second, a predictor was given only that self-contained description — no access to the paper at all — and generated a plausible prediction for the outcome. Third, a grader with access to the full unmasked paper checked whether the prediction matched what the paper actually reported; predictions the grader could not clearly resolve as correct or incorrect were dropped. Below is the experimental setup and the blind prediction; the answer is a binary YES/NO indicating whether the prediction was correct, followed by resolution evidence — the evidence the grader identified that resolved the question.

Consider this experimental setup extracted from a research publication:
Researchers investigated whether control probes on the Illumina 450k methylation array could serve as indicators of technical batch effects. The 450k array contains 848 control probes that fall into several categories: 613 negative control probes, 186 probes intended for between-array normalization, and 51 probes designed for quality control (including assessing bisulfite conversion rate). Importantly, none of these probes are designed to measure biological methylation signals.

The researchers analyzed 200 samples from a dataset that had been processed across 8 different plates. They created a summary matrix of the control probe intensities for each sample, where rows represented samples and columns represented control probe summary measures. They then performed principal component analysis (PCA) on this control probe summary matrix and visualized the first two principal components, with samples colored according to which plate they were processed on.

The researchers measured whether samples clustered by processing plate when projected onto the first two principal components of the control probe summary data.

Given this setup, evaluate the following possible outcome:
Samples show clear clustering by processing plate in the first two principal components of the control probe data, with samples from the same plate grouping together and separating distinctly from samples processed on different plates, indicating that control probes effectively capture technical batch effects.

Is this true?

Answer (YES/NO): NO